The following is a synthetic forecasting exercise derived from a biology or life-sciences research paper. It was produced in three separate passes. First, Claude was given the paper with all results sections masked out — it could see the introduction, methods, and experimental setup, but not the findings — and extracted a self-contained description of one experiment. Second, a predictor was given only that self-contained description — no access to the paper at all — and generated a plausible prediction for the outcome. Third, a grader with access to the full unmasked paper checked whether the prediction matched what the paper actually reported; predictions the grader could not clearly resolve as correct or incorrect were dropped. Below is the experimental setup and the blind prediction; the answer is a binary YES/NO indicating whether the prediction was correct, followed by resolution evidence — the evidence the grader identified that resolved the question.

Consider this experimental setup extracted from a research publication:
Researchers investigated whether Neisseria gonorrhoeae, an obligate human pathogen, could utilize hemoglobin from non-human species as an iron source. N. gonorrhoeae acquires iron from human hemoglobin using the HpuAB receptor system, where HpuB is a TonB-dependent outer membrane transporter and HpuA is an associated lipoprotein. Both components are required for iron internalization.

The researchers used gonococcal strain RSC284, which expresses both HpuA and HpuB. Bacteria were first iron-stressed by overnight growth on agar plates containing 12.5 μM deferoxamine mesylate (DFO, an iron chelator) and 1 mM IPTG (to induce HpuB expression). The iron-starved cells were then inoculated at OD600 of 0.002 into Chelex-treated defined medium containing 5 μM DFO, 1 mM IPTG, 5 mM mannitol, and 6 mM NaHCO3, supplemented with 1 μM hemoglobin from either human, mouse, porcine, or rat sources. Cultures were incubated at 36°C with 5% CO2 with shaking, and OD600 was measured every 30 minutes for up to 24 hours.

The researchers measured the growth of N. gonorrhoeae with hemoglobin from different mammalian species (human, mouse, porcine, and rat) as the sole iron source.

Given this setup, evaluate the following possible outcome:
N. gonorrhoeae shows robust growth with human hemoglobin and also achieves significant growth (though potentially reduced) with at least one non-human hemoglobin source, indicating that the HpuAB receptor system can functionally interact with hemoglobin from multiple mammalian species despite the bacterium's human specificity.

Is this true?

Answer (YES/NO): YES